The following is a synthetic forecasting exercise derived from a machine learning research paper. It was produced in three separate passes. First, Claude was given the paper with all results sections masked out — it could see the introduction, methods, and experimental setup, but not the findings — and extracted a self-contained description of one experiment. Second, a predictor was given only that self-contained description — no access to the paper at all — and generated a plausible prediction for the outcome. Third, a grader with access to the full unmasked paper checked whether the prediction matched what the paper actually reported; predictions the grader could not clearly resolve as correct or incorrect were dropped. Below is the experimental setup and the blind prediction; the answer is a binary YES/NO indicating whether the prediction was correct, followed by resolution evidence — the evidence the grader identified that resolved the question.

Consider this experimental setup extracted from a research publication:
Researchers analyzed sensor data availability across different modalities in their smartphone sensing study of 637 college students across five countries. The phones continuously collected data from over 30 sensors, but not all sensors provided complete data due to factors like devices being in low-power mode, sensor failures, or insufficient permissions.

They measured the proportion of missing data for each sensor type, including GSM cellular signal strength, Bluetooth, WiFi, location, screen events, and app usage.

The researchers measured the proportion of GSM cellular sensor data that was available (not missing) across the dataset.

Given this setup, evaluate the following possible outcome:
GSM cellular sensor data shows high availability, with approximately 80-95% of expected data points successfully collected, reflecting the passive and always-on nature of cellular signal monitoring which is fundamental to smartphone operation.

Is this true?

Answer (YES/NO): NO